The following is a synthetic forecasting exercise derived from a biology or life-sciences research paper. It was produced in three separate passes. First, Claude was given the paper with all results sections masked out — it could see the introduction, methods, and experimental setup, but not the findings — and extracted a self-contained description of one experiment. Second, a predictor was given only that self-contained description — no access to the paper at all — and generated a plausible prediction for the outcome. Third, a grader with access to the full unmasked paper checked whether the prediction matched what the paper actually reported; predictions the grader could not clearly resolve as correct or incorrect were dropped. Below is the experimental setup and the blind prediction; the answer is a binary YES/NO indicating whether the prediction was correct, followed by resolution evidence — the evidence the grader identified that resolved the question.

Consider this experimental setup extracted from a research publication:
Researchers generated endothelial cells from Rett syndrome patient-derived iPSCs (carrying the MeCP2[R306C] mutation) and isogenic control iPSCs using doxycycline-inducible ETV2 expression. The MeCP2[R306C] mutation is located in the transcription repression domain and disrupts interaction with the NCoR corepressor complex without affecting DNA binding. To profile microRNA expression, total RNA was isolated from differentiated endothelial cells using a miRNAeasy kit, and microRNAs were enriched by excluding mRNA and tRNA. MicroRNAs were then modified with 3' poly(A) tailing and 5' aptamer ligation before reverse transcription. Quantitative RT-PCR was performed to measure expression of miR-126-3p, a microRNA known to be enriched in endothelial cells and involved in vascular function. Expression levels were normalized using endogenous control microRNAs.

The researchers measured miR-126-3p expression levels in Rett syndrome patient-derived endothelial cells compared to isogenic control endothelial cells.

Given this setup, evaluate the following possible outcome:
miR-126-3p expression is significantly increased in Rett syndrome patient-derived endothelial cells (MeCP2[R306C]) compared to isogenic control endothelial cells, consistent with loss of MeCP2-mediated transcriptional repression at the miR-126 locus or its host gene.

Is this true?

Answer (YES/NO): YES